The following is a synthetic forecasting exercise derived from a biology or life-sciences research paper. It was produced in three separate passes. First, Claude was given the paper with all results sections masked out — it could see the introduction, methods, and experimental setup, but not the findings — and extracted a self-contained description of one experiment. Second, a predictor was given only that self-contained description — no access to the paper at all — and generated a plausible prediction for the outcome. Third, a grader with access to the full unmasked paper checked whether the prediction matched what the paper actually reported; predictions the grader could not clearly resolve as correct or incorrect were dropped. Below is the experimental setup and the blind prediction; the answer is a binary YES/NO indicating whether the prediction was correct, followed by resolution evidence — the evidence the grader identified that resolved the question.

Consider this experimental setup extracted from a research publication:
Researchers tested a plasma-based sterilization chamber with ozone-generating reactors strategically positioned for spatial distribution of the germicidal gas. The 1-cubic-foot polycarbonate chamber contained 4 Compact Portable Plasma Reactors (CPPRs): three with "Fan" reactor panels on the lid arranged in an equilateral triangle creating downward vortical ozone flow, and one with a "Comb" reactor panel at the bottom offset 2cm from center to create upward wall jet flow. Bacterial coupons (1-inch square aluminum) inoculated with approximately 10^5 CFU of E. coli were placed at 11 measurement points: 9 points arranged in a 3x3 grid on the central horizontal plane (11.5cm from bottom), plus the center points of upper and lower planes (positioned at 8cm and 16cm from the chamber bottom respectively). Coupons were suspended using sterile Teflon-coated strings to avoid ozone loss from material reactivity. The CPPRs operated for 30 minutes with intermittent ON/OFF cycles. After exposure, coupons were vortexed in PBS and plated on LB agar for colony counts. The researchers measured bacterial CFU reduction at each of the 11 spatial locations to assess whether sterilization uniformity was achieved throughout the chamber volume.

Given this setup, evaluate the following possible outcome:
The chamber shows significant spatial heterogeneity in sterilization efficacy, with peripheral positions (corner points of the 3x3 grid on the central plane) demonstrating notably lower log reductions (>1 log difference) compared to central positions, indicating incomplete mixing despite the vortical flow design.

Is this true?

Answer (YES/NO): NO